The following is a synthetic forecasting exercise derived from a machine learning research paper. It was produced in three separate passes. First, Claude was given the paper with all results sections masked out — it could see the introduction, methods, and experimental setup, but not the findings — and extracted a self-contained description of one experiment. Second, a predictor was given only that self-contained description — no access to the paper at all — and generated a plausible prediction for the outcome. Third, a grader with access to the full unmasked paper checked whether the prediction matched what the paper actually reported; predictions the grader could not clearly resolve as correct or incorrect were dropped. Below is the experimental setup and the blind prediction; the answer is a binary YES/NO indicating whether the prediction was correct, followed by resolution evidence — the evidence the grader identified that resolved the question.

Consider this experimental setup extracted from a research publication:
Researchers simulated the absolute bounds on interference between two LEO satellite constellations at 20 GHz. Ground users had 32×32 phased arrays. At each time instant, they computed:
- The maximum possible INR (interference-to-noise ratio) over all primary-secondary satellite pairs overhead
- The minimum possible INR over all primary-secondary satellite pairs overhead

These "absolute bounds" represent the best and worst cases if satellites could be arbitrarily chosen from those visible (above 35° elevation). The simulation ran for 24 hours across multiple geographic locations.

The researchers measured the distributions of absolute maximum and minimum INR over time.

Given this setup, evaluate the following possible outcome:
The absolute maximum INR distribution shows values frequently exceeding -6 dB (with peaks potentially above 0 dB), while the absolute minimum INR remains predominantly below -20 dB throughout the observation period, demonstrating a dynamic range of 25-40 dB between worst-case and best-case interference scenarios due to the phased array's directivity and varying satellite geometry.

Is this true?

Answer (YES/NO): YES